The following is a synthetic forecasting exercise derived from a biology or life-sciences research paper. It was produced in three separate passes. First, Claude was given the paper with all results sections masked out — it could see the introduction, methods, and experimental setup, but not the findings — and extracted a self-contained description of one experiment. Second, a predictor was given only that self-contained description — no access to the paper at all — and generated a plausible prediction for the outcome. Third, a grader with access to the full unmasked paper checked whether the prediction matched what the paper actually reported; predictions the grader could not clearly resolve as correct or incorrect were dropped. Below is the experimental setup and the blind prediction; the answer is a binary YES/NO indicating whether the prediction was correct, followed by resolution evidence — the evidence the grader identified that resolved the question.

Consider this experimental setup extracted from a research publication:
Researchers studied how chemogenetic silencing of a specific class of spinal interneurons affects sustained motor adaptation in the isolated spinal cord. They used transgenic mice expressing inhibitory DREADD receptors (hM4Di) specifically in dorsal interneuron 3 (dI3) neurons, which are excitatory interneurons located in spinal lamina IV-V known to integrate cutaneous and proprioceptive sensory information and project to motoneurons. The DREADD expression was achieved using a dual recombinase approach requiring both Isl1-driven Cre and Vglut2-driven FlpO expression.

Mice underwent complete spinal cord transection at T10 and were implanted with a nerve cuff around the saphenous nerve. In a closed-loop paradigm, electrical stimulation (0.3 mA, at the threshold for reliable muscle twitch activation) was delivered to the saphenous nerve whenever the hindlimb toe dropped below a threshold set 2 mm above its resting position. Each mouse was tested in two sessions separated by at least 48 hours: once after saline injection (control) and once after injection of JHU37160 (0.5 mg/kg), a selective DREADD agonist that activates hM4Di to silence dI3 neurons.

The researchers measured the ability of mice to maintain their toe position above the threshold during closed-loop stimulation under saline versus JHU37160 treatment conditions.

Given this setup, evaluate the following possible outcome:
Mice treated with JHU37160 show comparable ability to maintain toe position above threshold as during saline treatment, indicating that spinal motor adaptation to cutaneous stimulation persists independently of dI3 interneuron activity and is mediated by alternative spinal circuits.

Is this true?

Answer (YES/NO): NO